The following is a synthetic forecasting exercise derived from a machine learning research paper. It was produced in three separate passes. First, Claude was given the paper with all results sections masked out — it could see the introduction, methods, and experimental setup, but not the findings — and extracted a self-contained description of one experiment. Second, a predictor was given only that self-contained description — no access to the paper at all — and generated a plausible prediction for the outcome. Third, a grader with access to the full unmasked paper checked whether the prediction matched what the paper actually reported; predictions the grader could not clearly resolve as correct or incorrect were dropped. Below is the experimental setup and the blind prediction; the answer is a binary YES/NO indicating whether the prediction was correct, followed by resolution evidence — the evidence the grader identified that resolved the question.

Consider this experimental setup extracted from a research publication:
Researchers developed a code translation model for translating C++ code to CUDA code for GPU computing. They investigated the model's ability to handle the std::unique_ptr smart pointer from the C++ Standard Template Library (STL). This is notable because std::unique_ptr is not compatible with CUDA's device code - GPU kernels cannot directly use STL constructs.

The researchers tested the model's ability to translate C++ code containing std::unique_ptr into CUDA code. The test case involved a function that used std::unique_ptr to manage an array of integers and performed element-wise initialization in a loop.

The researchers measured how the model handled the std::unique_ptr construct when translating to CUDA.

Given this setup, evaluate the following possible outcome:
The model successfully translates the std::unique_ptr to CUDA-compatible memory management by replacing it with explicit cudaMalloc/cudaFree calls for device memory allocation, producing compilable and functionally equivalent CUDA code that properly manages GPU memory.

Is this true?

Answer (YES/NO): NO